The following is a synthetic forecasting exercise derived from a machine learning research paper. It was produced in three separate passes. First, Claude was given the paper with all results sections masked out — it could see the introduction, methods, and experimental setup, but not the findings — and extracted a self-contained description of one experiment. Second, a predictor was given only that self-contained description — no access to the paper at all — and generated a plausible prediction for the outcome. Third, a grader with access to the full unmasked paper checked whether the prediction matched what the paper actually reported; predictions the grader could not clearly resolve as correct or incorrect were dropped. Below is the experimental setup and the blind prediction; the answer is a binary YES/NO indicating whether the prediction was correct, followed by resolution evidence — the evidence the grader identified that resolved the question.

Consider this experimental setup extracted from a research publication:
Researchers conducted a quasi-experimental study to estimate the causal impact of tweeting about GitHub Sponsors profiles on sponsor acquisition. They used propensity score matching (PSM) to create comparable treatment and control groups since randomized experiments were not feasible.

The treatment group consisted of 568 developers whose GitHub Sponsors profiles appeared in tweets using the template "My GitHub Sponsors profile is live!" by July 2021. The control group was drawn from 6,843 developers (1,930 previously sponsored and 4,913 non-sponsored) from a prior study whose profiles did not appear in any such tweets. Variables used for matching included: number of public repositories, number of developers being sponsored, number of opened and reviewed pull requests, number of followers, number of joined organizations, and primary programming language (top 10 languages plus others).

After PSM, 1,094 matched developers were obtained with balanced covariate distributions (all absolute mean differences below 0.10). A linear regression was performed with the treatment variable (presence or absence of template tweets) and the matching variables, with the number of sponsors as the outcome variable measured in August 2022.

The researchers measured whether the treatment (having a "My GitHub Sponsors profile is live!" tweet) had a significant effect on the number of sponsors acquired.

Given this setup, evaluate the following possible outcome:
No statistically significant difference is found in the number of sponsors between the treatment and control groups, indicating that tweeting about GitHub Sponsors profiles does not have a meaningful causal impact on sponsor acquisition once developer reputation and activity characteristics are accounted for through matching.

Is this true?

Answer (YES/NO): NO